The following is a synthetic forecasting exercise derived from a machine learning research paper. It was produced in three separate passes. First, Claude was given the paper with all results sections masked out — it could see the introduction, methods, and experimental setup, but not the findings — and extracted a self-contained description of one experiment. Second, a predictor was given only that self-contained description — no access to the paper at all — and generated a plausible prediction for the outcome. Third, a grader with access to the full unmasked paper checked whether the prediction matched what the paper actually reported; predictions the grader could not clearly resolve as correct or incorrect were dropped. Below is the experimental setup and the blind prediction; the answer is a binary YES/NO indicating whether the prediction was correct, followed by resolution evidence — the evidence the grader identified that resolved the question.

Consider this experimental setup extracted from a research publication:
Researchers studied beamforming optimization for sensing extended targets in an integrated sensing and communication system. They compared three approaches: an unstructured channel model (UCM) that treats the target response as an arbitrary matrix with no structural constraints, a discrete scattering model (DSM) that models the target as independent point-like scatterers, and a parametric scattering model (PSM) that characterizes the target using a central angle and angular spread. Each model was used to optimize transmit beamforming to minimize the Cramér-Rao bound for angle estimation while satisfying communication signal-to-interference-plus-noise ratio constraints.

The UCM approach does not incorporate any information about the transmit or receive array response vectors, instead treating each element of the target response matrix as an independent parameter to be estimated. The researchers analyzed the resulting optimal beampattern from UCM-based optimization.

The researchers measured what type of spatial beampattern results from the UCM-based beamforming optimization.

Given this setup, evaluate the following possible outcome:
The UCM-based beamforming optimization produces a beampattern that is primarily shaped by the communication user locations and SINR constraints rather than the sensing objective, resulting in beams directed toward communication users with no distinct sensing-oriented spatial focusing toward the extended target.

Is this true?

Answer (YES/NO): NO